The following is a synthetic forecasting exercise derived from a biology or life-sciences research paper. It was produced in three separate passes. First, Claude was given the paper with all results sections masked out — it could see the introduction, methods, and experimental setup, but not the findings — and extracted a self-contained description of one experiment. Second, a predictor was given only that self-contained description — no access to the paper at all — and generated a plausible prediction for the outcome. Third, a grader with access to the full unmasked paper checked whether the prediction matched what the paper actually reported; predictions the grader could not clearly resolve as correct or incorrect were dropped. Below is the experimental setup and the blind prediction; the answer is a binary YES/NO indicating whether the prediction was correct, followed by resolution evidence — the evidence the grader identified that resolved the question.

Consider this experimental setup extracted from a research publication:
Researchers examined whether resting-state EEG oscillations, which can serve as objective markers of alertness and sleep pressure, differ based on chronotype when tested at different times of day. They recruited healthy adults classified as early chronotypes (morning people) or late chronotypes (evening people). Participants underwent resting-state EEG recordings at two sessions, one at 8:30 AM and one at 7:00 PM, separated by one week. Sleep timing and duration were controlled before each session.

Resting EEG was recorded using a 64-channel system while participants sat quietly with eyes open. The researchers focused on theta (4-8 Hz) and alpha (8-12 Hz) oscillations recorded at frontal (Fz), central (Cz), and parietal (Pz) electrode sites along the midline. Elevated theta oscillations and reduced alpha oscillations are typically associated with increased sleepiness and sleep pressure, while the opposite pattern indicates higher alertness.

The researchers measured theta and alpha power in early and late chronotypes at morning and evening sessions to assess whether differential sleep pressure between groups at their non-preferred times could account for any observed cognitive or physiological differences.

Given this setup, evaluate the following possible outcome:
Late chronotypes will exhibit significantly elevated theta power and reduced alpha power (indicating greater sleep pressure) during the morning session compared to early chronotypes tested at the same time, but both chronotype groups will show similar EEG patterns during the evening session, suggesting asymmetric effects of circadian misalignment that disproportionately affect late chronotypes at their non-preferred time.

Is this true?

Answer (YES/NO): NO